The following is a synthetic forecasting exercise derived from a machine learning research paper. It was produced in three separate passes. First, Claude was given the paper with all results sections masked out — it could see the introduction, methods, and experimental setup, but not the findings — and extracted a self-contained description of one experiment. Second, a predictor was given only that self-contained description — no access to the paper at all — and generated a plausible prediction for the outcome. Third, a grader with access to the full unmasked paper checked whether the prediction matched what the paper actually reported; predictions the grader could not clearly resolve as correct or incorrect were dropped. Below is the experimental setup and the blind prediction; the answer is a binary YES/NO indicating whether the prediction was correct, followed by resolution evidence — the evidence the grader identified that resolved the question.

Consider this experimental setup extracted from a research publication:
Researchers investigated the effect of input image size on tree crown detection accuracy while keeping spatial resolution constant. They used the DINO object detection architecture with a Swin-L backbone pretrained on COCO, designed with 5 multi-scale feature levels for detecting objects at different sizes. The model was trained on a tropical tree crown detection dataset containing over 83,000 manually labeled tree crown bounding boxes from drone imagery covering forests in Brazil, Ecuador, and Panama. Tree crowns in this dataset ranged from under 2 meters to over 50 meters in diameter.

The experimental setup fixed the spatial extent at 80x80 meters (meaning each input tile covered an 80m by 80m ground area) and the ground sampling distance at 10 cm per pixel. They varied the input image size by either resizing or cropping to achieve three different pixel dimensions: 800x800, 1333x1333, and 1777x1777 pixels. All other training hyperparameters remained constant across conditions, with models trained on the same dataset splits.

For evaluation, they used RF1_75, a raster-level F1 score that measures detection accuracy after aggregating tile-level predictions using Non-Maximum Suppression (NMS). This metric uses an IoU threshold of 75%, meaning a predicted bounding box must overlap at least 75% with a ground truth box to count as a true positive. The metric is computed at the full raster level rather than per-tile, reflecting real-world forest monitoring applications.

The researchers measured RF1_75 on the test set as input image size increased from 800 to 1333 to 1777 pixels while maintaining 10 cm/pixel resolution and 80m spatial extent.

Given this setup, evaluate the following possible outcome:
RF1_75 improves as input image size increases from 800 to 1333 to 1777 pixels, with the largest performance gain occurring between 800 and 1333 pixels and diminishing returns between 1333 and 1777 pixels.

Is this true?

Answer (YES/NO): NO